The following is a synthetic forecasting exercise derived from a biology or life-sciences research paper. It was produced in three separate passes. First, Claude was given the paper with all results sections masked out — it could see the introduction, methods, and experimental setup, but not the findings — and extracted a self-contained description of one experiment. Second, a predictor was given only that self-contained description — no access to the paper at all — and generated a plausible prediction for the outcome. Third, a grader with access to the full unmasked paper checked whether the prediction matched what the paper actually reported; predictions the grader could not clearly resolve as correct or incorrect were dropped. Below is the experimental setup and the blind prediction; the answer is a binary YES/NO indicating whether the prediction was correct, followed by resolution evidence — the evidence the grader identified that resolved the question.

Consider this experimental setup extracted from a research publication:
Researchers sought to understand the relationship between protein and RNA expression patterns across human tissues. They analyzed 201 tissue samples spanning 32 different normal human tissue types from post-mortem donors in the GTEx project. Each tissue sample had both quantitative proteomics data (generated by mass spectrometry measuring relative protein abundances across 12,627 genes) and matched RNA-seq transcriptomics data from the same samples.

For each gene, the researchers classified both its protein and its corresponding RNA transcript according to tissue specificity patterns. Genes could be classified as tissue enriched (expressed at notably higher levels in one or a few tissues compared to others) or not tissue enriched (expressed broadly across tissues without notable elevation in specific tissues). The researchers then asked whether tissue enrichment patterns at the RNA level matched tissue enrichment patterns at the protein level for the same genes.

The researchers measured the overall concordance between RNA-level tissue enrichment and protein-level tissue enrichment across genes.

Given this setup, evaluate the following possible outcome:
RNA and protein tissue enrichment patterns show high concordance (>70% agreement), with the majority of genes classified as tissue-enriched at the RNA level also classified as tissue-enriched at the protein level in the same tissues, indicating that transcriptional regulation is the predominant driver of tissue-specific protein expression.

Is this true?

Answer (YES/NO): NO